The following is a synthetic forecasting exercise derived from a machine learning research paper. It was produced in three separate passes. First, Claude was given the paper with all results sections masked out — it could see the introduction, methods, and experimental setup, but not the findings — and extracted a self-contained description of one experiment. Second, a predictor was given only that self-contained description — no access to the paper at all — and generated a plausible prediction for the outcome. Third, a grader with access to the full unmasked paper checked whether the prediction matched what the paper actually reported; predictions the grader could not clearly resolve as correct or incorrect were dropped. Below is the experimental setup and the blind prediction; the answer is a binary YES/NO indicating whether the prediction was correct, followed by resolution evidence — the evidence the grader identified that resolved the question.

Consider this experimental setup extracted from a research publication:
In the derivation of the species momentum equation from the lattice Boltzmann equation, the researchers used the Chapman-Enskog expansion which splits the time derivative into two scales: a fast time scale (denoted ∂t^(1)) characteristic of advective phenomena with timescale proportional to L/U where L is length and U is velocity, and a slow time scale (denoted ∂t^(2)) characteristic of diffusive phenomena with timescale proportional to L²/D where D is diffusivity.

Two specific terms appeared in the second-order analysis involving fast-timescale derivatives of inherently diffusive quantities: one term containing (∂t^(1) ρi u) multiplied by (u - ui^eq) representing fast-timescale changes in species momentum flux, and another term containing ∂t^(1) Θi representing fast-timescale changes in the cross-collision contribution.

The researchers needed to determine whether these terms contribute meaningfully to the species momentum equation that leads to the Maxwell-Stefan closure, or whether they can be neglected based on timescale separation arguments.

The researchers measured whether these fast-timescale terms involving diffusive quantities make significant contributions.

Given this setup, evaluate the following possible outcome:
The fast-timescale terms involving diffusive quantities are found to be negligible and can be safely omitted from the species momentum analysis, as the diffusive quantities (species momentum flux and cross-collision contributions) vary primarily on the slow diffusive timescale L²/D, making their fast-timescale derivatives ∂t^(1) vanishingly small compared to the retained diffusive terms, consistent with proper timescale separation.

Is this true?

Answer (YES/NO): YES